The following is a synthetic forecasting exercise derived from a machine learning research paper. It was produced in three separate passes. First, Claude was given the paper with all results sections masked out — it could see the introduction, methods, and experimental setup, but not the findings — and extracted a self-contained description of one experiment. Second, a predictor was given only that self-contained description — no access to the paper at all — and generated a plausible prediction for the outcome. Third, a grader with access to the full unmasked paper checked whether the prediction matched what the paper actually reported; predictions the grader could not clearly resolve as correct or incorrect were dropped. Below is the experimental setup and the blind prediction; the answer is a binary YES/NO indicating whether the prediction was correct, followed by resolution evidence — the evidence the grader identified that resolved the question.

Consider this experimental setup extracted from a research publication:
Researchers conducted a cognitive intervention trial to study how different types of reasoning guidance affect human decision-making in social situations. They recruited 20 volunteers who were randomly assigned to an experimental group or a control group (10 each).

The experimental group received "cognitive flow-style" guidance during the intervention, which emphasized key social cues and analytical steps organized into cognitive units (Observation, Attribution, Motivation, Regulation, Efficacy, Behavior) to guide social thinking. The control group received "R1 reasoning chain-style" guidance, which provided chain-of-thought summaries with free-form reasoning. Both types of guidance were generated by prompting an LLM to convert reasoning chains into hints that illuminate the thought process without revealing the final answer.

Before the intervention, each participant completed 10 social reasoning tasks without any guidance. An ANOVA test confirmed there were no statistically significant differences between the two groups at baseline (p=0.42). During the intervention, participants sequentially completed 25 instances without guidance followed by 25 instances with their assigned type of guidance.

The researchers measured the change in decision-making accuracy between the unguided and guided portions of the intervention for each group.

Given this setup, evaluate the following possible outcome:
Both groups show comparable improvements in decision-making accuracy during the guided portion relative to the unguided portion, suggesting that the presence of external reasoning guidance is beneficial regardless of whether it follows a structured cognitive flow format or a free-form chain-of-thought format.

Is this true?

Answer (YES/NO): NO